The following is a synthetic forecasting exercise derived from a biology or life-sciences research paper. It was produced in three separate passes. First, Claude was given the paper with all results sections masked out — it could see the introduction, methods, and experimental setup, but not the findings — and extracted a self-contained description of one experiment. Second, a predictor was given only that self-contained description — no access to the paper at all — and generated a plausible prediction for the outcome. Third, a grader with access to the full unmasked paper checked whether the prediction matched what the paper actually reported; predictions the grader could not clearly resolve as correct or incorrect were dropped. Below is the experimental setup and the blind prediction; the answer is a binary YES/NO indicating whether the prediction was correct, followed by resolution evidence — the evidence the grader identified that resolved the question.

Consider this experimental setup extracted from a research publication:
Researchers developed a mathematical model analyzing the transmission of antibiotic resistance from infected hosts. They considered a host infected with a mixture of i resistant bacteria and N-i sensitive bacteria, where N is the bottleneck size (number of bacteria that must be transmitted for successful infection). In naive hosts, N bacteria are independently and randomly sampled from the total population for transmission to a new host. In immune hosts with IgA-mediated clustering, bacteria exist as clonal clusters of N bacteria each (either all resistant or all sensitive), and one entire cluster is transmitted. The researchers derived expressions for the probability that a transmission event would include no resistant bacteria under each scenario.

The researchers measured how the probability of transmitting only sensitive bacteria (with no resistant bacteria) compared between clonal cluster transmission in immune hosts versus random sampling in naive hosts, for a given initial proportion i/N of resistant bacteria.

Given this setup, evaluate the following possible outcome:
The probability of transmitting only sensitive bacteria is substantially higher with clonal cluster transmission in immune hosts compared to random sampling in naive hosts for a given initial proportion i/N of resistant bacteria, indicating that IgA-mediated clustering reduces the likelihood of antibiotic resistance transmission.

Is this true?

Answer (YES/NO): YES